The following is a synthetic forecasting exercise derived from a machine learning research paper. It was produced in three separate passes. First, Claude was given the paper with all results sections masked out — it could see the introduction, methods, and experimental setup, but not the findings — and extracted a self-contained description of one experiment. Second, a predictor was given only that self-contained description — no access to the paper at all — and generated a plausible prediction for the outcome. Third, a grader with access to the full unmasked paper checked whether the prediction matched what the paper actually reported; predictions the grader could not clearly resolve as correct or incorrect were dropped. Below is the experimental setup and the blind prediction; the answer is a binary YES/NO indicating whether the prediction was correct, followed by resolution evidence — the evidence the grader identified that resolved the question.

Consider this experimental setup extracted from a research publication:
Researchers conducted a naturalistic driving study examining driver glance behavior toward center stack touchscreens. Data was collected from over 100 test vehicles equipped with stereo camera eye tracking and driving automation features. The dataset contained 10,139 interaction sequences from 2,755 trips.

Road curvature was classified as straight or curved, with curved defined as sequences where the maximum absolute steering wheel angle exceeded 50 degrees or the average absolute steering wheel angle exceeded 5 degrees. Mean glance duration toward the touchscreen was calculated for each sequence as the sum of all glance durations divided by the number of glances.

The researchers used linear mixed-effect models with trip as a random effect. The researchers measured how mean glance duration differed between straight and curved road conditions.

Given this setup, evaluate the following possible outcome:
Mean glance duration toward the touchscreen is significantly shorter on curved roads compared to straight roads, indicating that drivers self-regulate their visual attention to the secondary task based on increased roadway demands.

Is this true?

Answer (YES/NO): YES